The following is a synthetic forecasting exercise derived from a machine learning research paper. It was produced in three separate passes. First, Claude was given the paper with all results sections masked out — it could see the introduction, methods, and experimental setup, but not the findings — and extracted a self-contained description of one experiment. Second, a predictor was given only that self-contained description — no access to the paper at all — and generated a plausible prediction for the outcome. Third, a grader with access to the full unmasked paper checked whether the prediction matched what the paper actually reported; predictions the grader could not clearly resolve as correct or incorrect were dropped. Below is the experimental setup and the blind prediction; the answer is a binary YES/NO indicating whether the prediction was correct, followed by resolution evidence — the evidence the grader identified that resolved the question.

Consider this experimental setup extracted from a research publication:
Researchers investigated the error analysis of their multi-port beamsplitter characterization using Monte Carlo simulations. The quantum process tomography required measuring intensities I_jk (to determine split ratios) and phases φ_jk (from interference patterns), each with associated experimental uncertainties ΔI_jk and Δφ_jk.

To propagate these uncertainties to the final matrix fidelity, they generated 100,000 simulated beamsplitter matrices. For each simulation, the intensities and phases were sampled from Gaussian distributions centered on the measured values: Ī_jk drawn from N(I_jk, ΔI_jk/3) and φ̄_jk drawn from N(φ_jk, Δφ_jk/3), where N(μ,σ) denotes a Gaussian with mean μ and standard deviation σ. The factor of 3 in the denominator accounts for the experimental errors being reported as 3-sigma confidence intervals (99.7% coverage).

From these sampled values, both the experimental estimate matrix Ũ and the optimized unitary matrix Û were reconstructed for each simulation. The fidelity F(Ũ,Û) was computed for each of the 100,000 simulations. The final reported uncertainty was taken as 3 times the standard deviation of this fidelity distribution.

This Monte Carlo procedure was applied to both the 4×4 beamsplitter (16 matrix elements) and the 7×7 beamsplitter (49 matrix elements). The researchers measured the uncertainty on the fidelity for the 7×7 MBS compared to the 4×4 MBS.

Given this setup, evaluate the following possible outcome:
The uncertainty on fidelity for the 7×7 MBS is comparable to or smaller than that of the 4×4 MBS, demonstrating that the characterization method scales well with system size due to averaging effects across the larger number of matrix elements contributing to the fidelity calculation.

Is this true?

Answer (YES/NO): NO